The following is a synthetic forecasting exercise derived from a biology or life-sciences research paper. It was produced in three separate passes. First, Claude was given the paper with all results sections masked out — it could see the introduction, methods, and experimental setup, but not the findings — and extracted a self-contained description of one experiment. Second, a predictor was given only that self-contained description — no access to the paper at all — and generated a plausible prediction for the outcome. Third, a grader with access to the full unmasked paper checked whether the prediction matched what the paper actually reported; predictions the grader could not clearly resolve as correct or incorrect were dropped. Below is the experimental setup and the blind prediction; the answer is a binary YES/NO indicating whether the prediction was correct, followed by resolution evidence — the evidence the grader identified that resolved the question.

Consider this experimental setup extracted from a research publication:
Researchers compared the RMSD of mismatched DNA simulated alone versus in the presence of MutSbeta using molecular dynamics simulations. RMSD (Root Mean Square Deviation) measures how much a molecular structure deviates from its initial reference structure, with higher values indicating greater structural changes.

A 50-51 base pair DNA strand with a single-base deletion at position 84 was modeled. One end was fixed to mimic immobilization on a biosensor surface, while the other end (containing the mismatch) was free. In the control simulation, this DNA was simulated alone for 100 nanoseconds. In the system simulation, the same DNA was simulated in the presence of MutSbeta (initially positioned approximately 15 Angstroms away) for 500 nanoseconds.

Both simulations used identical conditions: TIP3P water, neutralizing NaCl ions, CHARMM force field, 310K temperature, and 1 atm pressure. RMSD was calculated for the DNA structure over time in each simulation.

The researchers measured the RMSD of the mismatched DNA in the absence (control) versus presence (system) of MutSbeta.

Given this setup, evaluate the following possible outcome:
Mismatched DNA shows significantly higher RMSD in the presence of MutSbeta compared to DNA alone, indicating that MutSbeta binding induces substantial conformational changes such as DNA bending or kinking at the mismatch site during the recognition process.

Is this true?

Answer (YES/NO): YES